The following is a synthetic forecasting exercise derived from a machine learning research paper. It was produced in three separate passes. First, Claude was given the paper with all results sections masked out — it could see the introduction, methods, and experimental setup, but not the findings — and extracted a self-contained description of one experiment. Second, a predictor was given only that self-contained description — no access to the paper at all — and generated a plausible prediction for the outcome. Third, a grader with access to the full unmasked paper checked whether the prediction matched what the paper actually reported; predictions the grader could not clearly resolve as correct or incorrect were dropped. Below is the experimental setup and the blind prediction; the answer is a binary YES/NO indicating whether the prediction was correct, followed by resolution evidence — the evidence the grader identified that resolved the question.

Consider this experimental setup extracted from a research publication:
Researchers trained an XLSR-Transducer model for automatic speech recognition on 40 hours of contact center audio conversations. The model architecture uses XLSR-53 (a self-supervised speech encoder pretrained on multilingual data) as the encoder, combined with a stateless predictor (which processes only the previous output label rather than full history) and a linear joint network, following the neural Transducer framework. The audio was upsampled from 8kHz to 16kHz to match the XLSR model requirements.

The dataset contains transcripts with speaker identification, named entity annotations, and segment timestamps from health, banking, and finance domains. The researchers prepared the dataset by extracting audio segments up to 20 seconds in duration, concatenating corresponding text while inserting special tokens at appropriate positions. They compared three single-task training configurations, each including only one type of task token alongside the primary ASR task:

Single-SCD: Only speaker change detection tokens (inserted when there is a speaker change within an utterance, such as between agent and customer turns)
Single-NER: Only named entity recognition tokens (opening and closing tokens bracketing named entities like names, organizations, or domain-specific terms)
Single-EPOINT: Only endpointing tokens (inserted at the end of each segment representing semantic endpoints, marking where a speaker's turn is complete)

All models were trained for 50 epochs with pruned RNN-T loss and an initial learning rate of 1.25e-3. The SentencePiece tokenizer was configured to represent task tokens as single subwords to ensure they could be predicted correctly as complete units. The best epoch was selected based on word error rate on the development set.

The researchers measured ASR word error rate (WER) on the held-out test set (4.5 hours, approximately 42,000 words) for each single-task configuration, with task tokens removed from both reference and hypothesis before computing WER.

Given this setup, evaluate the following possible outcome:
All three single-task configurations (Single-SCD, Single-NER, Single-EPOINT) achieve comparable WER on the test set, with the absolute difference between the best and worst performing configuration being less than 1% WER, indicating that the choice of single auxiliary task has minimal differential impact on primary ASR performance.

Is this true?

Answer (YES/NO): YES